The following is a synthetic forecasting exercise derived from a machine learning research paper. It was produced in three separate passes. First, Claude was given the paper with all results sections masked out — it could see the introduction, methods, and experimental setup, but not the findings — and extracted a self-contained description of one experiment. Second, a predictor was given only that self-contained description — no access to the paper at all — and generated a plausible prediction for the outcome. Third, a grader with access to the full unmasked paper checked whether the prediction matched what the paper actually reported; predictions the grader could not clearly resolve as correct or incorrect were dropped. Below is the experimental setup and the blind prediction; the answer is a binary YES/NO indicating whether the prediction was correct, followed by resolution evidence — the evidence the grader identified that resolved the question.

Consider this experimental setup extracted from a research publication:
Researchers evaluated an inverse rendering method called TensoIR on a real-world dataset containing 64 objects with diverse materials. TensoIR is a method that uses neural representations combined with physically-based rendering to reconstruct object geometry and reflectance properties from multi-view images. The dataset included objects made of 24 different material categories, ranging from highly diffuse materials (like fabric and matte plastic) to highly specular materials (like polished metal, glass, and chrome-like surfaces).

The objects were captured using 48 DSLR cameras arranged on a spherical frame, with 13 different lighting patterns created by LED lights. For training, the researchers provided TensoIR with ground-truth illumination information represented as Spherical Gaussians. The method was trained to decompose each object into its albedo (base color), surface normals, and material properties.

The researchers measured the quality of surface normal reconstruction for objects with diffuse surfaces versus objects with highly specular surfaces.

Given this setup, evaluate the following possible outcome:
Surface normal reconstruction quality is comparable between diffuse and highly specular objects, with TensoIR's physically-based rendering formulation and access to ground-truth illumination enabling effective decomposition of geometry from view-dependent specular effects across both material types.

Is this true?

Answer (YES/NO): NO